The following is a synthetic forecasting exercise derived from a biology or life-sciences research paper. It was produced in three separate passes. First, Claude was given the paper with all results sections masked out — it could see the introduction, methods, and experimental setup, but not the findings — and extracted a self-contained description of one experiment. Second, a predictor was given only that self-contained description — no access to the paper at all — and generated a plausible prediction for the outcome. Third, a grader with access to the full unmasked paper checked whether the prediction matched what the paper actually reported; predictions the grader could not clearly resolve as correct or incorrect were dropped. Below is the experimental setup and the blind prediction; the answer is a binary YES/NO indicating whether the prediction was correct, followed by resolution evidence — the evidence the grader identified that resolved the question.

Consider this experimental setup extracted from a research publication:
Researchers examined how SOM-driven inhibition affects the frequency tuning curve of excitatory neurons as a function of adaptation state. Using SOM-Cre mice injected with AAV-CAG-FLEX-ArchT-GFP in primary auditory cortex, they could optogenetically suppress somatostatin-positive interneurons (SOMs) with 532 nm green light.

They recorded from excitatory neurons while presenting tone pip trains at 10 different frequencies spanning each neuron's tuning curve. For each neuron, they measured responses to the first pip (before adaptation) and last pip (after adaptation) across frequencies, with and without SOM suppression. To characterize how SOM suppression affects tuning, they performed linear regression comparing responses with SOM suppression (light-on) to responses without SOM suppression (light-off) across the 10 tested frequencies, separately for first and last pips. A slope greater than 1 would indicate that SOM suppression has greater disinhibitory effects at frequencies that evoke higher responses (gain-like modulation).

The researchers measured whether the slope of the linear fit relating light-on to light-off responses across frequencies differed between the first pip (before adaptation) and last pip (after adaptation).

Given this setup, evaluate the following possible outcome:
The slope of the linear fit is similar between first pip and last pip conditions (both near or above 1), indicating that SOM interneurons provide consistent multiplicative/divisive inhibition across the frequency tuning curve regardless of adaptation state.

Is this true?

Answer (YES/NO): NO